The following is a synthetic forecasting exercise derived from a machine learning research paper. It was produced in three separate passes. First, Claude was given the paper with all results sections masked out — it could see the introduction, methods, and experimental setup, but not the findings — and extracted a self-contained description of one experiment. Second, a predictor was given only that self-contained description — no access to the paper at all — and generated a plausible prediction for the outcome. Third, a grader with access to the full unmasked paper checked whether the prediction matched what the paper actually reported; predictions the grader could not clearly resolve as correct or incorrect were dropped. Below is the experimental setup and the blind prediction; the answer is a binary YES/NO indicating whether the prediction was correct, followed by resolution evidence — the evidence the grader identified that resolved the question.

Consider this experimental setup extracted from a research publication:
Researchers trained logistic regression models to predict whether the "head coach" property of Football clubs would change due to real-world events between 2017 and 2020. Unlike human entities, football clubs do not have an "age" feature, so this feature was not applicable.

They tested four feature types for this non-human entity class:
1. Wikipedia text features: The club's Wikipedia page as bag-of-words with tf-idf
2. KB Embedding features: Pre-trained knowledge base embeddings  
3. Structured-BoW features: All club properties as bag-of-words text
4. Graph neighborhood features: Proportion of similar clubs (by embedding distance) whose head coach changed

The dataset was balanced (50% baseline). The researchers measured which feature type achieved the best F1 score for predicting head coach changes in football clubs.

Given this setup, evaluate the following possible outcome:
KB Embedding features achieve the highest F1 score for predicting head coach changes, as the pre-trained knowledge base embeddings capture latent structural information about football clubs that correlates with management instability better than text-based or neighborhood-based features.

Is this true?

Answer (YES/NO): NO